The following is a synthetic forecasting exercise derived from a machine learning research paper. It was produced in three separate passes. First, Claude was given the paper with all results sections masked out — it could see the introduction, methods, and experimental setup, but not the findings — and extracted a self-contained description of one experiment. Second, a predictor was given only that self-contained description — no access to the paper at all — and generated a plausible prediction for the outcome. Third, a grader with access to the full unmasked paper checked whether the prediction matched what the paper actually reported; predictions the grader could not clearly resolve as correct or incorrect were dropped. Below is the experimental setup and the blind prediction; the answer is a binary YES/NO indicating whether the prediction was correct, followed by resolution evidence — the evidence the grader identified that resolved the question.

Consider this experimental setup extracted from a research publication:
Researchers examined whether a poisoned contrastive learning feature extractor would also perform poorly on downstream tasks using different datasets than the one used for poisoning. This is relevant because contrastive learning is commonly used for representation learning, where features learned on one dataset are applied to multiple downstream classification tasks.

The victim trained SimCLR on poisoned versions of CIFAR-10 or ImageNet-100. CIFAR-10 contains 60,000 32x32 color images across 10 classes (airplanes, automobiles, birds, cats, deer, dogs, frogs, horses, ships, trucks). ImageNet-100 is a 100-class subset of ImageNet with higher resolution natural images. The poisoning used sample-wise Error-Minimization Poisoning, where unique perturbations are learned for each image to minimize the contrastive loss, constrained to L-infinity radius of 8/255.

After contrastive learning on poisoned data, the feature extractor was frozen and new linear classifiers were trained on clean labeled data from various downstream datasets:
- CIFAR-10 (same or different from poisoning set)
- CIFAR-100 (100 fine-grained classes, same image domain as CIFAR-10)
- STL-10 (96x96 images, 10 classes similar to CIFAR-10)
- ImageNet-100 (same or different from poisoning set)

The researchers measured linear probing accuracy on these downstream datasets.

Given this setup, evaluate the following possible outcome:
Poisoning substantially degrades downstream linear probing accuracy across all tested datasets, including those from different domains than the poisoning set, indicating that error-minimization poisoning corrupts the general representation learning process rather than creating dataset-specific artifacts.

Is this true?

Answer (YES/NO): YES